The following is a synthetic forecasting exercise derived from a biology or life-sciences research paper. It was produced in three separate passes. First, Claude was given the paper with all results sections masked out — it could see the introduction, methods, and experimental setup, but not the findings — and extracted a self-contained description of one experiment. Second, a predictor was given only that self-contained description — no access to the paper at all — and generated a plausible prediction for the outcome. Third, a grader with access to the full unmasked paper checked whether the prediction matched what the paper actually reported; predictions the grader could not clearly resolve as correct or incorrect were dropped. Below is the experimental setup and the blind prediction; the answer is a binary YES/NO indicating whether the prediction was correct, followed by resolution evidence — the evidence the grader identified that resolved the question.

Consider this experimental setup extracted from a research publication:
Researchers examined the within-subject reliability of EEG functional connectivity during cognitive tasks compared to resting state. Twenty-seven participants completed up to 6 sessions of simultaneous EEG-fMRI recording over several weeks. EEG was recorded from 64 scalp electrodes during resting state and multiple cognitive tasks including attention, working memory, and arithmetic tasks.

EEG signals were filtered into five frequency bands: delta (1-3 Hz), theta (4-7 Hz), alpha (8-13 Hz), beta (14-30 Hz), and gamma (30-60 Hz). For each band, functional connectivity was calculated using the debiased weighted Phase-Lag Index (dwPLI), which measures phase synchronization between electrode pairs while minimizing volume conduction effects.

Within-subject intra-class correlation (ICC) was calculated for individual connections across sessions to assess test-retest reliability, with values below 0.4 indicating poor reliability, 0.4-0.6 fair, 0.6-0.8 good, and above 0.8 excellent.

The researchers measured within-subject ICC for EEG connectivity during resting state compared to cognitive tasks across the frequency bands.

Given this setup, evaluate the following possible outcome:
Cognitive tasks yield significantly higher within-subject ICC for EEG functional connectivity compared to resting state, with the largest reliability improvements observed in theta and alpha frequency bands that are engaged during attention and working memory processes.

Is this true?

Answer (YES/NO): NO